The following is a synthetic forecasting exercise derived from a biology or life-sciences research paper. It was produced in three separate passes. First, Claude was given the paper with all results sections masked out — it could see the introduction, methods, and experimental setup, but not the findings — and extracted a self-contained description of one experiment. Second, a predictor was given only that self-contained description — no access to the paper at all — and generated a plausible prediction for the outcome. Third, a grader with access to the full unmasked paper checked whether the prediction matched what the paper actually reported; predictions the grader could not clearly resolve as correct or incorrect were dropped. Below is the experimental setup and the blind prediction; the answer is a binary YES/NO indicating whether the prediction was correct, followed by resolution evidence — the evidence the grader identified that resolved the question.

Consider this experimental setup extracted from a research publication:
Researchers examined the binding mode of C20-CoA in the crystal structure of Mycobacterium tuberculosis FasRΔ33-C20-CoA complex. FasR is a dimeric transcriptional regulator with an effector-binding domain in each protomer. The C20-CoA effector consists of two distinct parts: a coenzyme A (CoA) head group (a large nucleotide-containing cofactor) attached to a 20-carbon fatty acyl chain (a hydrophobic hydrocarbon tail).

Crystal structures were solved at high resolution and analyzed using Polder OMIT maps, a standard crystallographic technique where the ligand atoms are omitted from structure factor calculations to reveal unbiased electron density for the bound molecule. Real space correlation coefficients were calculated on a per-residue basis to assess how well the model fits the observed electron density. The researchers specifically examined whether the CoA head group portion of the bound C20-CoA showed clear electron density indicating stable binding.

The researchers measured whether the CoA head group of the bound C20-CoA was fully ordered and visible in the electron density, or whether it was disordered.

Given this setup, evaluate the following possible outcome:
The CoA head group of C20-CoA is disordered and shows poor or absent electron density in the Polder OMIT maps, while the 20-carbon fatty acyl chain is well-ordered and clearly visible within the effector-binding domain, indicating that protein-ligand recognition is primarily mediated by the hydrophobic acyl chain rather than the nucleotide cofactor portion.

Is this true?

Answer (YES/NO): YES